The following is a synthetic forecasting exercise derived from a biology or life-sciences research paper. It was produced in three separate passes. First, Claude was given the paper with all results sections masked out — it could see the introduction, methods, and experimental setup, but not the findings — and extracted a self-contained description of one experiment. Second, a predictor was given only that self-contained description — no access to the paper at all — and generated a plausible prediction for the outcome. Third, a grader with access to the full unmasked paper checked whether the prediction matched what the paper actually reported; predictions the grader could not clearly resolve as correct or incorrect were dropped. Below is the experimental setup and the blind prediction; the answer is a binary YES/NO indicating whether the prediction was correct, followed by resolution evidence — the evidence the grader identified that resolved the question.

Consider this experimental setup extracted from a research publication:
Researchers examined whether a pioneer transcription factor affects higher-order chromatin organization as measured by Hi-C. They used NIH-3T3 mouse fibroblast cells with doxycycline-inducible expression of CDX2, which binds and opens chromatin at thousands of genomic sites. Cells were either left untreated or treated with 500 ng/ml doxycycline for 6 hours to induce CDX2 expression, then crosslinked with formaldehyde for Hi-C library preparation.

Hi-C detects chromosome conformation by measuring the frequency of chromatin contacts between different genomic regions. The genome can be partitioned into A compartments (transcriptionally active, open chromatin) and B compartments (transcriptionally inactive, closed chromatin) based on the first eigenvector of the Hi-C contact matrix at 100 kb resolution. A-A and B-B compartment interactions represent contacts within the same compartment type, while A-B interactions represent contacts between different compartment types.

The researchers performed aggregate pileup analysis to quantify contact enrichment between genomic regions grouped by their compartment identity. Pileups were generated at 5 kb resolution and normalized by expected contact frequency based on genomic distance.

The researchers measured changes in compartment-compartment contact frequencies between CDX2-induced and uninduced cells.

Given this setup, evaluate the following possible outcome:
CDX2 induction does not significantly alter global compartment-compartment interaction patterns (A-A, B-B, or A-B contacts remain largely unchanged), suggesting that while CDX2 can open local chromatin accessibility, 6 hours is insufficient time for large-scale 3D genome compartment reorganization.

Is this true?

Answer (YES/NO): NO